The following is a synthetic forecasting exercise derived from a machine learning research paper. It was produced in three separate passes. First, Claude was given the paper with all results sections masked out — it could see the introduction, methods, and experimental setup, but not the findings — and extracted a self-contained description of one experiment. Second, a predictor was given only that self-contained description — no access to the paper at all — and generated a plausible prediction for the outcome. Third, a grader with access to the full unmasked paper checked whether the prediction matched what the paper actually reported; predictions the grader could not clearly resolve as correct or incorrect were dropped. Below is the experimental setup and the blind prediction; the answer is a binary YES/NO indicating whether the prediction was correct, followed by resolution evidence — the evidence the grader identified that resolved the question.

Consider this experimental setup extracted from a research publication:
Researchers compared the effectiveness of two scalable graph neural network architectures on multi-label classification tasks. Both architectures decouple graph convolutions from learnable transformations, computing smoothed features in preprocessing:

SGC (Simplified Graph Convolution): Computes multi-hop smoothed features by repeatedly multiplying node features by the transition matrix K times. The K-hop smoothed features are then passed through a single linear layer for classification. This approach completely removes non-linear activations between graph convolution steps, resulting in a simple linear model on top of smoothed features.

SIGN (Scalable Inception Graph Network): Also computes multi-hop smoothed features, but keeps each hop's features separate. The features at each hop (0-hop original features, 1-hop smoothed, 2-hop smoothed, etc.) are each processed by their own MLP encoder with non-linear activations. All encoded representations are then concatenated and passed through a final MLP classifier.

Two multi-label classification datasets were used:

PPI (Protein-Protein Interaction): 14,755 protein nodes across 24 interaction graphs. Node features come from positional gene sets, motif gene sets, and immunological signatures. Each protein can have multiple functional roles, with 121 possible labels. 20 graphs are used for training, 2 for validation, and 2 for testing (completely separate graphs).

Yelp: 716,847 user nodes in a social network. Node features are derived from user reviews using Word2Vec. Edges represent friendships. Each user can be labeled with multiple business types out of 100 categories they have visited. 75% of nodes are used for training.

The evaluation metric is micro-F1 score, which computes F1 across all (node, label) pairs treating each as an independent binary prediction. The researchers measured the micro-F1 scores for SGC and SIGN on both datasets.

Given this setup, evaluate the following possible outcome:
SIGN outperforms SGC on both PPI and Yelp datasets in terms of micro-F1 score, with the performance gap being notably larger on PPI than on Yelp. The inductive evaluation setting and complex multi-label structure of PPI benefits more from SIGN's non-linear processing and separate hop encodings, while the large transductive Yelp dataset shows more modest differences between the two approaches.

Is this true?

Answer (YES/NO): NO